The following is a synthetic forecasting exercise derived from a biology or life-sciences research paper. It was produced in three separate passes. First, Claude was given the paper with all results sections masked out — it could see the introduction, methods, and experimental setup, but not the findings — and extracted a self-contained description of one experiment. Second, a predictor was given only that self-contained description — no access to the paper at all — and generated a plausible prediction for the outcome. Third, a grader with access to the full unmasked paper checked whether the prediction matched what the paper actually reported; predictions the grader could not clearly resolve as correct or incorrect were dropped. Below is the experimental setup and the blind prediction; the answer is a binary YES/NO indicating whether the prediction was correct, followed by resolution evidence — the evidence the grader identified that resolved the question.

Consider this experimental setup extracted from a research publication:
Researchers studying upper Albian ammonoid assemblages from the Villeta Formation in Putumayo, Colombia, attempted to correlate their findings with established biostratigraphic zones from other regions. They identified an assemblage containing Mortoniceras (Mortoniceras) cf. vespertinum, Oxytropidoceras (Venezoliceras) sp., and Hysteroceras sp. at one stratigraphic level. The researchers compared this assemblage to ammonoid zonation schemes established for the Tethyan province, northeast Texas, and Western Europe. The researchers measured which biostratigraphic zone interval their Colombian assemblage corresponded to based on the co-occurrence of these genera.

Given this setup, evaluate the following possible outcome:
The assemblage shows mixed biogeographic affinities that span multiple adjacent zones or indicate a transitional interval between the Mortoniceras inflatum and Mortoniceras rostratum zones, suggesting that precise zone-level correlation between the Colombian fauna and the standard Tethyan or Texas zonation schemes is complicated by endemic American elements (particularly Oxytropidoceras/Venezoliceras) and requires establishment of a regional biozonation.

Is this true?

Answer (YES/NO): NO